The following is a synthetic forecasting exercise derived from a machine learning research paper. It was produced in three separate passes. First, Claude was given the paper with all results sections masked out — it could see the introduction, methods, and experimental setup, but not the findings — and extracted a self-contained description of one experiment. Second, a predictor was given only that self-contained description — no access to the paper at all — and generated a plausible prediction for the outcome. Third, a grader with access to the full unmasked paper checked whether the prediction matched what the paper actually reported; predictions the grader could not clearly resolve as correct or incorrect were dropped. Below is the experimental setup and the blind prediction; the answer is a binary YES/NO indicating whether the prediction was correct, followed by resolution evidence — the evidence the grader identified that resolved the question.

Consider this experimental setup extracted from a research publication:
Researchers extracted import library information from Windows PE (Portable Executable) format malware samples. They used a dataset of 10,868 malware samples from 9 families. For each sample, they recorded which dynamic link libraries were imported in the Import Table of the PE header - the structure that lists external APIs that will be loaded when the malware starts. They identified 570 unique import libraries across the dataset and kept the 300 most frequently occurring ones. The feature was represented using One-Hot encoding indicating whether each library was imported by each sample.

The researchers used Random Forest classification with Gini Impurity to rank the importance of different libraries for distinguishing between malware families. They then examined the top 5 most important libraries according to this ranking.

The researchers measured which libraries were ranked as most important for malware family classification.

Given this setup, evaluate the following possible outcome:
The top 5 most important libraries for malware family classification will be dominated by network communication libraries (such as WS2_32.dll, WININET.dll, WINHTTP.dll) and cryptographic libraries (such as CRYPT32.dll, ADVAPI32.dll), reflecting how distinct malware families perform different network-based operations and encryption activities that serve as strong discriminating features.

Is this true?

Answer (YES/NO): NO